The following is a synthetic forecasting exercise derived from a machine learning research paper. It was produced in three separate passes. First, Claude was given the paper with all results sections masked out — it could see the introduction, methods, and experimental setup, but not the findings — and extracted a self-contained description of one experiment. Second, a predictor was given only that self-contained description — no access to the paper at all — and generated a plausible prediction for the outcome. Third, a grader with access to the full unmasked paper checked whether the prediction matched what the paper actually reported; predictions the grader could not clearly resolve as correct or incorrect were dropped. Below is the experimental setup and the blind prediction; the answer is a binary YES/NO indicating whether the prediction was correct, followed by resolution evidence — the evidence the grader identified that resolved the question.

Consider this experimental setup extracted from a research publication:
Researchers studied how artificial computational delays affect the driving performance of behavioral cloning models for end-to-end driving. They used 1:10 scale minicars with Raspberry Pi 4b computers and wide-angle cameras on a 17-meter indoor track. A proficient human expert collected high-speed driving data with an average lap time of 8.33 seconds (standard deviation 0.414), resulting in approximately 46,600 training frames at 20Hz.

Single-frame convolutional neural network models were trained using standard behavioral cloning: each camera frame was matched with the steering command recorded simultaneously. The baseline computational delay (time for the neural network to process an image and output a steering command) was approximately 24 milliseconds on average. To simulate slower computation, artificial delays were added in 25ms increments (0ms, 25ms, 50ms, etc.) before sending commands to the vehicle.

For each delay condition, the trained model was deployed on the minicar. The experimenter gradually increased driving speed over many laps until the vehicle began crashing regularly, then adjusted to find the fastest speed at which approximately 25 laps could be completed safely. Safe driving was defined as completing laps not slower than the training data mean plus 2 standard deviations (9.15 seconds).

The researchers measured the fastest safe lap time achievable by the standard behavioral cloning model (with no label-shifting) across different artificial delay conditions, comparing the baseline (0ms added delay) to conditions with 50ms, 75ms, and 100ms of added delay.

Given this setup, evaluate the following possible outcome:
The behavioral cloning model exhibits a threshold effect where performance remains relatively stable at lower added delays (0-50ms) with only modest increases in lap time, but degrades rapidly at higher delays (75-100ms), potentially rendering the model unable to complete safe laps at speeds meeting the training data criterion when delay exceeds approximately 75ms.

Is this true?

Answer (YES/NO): NO